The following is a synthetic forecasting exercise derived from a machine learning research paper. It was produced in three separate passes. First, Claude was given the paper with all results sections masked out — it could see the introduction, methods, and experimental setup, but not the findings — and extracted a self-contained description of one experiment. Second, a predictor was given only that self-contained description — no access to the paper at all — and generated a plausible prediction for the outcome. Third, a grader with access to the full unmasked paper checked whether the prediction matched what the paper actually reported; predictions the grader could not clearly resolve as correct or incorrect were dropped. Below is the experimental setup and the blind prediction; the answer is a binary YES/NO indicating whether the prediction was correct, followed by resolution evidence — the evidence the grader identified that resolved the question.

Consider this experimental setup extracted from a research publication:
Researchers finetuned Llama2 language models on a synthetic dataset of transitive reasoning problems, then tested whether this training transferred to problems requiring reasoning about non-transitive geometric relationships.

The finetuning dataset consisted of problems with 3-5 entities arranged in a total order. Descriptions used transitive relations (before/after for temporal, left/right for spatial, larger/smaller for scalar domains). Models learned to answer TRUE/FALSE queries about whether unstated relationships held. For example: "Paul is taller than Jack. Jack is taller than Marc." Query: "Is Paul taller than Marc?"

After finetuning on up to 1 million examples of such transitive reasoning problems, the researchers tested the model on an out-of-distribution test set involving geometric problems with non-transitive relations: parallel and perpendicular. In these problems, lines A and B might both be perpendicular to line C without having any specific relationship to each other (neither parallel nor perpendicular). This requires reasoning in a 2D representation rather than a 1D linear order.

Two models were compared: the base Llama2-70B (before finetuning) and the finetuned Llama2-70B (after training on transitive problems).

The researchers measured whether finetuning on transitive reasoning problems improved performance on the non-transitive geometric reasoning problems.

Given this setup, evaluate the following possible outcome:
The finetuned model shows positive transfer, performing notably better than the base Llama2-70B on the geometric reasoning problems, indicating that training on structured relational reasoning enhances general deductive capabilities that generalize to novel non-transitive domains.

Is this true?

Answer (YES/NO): NO